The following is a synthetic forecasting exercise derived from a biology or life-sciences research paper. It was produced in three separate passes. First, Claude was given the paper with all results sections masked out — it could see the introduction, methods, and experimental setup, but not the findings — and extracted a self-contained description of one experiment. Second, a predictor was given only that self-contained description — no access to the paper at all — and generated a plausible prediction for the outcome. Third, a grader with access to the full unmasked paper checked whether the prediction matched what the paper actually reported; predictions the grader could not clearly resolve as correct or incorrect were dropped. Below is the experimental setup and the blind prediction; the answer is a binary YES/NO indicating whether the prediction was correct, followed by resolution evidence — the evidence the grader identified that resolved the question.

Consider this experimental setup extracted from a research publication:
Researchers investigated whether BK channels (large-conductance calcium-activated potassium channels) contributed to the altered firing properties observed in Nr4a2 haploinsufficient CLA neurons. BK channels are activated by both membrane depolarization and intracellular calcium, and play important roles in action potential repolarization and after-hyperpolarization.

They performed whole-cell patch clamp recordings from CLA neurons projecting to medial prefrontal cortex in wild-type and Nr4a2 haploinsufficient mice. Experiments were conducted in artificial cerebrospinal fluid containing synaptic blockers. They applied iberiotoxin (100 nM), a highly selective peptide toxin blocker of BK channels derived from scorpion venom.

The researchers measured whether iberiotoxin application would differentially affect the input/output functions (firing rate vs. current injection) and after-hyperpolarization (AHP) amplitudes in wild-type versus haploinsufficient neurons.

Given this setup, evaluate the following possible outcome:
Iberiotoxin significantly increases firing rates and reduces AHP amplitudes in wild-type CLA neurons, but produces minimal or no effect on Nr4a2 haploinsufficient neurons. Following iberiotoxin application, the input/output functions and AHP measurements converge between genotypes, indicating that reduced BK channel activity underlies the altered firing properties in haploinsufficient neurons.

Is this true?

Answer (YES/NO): NO